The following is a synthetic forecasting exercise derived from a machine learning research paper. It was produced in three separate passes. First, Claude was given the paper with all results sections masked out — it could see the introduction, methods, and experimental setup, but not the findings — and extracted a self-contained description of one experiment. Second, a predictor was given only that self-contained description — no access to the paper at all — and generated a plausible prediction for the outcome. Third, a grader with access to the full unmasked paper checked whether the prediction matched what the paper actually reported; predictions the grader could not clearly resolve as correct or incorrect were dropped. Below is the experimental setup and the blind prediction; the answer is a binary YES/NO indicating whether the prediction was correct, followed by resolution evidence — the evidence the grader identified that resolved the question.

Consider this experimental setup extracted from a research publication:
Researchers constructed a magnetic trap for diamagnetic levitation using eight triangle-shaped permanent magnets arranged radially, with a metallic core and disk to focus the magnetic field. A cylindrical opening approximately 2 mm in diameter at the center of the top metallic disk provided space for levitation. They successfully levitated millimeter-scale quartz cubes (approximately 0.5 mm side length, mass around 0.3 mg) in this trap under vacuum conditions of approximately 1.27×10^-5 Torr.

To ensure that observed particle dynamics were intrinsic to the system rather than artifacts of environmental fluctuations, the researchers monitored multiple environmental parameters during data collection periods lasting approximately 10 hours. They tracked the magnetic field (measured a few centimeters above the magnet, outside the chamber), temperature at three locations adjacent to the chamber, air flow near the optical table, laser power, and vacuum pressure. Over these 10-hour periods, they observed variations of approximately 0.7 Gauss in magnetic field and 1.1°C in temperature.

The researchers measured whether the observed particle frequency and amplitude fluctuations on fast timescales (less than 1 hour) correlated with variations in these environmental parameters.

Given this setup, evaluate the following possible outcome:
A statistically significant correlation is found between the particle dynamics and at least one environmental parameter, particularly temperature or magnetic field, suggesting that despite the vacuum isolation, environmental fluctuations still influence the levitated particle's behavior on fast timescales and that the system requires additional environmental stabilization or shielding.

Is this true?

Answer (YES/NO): NO